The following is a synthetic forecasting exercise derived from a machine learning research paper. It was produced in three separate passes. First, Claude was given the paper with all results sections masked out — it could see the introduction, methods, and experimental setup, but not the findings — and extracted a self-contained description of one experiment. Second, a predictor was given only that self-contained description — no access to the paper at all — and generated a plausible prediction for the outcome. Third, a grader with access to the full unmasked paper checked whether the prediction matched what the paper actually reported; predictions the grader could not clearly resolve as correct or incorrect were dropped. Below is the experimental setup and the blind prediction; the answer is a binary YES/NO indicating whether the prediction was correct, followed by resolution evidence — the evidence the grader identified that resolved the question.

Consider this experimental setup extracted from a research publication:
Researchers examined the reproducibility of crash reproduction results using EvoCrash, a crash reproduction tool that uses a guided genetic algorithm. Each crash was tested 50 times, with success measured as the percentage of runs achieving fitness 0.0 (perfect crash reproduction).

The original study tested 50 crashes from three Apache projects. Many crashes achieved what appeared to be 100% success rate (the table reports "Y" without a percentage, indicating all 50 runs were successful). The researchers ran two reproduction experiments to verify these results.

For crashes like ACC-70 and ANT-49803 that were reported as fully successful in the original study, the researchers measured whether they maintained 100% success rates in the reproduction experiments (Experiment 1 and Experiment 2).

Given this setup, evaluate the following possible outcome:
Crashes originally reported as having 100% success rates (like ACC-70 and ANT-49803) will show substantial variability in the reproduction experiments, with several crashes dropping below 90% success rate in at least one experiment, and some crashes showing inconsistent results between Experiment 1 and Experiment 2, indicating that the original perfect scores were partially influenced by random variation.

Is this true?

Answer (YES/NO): NO